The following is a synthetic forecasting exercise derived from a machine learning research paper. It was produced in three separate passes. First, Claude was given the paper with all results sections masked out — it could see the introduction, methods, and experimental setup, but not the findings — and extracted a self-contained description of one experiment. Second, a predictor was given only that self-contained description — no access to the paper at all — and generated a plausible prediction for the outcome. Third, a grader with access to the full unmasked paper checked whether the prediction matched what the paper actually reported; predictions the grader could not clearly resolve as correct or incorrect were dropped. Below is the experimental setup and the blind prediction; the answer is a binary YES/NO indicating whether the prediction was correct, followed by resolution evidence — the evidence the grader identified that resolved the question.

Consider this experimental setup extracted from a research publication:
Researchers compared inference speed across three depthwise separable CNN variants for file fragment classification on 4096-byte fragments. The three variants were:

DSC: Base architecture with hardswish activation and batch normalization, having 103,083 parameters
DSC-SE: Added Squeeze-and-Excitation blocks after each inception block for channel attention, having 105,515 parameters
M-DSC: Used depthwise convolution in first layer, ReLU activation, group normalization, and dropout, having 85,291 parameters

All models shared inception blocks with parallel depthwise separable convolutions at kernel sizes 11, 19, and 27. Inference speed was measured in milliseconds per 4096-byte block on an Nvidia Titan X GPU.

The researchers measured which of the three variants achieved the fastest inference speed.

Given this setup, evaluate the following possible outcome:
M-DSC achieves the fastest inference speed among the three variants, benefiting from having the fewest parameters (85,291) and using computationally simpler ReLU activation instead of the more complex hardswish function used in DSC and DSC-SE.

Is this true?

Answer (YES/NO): NO